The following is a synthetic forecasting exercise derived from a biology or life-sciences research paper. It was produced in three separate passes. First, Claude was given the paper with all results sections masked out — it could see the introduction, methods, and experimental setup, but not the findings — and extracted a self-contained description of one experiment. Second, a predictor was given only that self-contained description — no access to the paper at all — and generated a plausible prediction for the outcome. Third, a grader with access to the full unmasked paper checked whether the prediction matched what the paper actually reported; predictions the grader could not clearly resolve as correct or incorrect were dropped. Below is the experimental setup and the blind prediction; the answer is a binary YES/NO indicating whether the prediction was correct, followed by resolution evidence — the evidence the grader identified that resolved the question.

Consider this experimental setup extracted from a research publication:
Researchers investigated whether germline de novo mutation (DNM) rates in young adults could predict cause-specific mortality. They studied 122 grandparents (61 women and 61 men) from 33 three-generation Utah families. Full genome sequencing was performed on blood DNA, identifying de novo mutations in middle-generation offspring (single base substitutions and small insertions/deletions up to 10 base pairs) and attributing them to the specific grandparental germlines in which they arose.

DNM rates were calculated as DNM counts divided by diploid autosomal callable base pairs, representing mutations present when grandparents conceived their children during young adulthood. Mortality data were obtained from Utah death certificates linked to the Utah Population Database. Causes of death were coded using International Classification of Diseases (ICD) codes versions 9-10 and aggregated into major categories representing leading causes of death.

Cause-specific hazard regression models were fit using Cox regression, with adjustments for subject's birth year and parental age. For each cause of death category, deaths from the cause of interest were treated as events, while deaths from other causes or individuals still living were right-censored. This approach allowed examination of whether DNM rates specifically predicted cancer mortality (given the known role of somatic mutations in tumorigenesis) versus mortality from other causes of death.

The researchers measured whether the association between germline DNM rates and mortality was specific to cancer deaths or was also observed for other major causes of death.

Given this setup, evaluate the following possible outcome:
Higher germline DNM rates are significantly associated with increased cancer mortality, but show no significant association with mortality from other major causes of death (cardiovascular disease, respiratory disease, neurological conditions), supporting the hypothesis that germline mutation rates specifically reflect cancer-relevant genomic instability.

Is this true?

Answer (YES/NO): NO